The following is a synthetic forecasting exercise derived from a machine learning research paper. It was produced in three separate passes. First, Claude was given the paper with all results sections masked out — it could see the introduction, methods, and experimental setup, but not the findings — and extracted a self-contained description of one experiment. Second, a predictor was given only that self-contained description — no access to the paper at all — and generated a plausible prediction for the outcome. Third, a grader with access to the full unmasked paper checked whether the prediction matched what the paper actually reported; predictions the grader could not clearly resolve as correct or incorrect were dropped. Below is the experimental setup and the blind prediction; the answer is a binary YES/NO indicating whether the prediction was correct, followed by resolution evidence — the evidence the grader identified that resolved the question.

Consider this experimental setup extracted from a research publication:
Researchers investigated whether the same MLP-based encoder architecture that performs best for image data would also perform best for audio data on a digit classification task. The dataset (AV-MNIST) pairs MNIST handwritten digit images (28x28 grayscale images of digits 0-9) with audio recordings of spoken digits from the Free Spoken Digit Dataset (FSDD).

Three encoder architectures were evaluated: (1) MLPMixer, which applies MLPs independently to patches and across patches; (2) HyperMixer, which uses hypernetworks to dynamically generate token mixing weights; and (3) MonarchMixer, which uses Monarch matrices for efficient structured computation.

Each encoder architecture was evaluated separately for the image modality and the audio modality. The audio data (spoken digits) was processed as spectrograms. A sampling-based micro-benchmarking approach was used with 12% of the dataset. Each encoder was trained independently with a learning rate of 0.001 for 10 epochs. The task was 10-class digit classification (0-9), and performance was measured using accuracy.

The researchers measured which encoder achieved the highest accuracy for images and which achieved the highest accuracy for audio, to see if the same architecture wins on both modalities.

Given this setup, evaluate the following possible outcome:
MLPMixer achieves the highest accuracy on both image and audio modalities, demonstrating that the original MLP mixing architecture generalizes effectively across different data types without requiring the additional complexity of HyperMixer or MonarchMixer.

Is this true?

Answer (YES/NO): NO